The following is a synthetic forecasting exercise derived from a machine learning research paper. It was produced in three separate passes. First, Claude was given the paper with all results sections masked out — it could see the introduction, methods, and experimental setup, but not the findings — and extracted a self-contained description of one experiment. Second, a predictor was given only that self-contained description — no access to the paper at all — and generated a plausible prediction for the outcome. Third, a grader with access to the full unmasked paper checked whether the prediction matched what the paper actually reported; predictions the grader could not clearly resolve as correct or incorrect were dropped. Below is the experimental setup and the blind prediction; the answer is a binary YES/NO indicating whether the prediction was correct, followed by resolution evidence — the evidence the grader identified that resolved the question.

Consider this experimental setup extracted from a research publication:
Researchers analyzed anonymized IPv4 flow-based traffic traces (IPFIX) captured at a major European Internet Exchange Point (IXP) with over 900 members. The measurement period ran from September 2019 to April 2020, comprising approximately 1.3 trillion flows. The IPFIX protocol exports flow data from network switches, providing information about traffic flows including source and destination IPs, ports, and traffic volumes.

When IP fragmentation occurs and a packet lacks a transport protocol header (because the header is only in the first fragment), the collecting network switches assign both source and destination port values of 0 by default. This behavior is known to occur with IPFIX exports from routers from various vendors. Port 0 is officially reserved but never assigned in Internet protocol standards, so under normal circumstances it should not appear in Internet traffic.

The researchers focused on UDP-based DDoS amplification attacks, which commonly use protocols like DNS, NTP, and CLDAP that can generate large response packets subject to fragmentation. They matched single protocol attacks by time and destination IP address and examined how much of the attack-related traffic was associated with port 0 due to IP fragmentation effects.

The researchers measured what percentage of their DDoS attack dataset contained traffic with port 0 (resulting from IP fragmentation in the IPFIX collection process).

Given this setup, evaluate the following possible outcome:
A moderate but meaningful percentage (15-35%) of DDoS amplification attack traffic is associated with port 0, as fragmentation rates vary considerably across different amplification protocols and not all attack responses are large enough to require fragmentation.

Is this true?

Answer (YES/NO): NO